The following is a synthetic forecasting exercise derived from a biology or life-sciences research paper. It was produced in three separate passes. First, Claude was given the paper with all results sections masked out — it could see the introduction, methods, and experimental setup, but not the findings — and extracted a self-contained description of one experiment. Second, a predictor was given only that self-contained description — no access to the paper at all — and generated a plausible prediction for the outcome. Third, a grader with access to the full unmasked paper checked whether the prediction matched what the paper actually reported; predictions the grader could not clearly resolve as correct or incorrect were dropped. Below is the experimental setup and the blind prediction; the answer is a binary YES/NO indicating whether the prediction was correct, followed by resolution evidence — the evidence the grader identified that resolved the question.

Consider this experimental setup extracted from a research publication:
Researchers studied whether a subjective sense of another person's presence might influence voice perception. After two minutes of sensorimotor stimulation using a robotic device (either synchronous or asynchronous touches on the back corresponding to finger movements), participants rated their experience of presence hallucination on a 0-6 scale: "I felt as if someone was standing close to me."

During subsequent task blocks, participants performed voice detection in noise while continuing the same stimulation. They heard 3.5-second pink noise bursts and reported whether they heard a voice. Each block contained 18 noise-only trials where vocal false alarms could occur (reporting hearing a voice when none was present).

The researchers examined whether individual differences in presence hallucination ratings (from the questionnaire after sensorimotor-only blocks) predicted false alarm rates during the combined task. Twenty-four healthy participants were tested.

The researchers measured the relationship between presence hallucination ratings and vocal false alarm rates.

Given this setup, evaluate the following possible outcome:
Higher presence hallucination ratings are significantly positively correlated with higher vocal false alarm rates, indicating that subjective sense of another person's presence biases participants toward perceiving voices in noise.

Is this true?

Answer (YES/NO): NO